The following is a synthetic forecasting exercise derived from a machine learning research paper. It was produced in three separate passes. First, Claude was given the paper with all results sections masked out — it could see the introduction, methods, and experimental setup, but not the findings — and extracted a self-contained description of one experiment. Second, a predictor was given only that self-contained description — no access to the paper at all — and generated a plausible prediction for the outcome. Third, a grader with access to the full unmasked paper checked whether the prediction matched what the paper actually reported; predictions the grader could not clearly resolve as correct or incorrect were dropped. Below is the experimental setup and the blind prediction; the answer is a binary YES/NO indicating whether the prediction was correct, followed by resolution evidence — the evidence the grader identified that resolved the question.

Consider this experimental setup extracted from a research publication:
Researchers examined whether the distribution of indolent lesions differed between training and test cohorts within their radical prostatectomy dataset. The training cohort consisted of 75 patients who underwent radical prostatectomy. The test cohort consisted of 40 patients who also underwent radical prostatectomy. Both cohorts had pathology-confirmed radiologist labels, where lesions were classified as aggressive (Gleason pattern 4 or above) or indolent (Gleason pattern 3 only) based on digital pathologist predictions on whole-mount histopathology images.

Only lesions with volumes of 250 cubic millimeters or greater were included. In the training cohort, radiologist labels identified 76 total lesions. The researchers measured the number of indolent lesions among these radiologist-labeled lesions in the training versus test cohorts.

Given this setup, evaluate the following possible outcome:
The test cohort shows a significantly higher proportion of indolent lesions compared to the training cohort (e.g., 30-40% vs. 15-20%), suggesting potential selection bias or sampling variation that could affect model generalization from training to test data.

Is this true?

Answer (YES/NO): NO